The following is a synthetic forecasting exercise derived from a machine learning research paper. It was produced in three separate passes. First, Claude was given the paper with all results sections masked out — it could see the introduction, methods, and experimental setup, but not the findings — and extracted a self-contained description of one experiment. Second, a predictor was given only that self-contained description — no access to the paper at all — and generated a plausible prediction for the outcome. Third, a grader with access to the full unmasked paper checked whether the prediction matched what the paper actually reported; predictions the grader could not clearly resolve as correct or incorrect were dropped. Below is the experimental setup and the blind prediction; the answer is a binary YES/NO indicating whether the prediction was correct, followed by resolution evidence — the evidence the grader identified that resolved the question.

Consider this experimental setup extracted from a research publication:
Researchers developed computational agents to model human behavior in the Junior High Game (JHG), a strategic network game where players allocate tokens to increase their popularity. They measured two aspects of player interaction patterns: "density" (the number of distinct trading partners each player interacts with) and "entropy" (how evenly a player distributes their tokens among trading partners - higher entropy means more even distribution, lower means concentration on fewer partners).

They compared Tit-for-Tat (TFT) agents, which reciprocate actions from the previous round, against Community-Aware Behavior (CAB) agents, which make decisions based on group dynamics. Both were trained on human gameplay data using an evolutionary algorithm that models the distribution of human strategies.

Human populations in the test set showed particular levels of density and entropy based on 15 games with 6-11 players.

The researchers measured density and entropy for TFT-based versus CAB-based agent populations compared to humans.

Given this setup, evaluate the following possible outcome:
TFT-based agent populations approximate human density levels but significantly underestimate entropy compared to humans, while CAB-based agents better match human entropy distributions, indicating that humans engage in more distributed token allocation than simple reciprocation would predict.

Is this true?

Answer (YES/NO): NO